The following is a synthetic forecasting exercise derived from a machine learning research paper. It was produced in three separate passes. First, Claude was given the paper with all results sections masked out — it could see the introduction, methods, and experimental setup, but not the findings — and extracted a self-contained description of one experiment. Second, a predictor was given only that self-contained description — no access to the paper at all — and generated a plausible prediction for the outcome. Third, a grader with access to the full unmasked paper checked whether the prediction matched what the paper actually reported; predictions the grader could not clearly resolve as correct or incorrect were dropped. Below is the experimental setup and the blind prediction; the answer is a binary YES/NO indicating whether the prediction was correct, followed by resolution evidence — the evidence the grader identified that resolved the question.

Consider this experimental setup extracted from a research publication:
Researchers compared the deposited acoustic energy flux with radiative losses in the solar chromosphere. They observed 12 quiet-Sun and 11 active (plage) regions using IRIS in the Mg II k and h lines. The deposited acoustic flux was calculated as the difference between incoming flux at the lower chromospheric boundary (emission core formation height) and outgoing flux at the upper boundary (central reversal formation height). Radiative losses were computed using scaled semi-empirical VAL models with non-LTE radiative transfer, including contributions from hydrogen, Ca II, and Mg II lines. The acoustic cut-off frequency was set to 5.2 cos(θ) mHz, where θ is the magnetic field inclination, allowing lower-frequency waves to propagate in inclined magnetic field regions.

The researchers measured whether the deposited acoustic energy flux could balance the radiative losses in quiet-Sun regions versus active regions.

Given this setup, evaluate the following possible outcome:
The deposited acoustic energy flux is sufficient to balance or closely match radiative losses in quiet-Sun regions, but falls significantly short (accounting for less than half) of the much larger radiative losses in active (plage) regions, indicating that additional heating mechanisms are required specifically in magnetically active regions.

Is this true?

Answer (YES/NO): YES